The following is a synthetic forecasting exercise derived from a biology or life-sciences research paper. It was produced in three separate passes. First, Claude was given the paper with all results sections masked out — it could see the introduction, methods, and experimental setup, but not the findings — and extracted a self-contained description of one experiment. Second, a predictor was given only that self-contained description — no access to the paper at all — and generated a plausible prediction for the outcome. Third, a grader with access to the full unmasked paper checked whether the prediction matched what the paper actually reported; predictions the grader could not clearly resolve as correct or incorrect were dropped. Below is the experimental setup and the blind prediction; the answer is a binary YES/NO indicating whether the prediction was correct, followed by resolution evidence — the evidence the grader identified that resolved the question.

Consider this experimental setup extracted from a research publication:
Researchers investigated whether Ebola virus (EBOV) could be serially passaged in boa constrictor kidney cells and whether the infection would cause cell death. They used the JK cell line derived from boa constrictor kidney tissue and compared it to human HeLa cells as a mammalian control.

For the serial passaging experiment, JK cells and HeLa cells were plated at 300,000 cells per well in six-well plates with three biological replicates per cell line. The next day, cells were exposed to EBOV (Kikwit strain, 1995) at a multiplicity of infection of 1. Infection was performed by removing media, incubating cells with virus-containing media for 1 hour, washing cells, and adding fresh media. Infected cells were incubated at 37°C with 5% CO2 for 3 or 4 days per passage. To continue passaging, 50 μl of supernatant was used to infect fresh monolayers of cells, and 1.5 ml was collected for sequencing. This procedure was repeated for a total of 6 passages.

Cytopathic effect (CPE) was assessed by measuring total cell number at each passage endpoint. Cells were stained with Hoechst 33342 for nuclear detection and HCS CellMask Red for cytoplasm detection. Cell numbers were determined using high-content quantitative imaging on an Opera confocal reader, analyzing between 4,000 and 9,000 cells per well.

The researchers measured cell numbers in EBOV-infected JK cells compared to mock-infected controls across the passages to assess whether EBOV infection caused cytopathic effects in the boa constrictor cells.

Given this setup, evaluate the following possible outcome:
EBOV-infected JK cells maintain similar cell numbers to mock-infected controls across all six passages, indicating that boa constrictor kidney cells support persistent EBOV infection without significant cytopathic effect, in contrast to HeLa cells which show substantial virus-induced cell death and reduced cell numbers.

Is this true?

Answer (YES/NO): NO